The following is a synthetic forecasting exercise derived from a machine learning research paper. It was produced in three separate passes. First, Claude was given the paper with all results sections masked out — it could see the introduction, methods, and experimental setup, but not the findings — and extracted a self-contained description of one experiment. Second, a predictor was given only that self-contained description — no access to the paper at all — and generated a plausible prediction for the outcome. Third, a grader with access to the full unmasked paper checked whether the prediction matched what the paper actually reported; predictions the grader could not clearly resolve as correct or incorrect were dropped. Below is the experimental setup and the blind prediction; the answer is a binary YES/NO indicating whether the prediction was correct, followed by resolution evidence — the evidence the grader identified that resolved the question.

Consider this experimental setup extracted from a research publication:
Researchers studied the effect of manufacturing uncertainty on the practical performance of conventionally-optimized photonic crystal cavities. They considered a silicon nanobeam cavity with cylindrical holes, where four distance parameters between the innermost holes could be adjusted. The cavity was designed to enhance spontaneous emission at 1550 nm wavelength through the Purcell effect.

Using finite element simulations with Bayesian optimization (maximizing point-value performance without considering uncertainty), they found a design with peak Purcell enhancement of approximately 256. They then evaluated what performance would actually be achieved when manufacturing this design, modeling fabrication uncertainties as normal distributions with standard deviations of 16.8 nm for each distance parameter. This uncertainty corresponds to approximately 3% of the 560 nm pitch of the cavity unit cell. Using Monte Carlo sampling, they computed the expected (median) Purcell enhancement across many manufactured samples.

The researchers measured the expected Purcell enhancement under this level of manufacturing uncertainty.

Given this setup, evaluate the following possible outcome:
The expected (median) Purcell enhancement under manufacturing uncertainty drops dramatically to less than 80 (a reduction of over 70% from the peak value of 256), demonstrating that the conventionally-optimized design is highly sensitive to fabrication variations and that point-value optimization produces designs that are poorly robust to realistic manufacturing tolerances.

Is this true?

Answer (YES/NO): YES